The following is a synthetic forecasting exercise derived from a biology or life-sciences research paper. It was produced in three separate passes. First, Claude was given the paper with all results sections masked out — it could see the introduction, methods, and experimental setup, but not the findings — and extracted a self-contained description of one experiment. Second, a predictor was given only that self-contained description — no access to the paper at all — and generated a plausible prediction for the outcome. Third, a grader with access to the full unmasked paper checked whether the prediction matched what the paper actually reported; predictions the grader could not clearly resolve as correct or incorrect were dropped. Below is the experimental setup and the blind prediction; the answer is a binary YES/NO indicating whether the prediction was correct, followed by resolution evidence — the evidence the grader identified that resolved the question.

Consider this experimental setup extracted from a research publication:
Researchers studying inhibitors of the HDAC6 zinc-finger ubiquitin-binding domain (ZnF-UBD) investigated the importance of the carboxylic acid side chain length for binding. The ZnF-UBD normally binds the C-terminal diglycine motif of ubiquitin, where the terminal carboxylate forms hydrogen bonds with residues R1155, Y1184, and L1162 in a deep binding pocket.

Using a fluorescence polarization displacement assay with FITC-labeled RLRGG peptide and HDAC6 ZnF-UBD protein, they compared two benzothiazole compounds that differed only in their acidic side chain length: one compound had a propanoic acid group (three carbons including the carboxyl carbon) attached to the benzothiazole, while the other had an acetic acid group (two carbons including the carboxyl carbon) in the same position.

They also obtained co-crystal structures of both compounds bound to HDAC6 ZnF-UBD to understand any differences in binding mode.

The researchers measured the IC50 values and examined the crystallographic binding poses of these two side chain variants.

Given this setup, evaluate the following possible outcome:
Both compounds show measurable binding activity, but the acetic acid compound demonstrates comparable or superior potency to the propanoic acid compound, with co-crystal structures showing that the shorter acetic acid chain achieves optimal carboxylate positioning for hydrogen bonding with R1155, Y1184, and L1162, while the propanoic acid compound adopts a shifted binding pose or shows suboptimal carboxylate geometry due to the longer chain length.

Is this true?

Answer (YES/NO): NO